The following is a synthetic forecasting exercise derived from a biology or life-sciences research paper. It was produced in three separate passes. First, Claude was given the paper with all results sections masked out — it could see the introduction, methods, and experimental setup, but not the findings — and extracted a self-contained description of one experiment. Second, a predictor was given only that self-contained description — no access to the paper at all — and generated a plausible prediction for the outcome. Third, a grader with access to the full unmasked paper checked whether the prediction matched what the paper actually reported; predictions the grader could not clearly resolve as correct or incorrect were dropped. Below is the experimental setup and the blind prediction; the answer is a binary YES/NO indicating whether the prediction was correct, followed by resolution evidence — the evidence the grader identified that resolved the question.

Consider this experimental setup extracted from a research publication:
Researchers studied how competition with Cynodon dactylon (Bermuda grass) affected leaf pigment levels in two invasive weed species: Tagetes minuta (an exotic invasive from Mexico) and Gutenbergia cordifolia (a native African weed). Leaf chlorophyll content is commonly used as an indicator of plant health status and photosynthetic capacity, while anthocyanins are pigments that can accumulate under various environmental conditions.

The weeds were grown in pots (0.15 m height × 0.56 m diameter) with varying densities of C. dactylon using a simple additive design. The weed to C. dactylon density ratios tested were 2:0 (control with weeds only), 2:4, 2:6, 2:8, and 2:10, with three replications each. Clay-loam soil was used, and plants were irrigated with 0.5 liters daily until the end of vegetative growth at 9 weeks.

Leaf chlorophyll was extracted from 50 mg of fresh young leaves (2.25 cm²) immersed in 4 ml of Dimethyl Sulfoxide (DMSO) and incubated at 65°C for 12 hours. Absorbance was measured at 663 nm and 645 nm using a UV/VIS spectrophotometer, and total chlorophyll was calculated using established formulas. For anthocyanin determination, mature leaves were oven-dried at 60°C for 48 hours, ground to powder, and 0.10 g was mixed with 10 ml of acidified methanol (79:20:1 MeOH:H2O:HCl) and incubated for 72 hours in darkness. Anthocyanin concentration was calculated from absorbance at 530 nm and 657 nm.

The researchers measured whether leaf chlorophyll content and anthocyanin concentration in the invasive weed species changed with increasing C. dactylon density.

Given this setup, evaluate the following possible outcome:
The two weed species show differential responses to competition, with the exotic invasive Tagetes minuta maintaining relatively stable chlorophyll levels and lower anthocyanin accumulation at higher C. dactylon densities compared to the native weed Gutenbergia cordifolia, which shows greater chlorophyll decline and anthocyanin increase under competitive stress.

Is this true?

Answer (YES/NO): NO